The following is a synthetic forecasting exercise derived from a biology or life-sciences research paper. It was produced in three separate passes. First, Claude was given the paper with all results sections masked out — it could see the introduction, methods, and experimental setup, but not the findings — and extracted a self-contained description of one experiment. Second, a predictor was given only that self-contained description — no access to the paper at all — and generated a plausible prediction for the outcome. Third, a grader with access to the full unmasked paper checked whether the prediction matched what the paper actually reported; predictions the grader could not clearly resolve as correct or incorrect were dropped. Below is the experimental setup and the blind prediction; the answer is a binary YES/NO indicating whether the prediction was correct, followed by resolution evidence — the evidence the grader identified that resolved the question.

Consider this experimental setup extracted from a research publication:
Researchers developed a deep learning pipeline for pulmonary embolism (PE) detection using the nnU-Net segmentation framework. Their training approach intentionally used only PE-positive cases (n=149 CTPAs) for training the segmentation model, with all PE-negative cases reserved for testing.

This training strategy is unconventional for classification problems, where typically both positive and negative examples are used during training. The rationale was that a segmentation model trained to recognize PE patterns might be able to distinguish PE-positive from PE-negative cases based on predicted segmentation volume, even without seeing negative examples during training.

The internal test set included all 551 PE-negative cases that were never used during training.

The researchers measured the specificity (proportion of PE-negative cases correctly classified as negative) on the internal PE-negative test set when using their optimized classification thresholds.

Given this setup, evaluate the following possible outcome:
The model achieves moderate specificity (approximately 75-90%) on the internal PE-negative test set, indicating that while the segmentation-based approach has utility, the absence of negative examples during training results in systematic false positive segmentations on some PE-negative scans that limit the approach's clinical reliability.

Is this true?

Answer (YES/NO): NO